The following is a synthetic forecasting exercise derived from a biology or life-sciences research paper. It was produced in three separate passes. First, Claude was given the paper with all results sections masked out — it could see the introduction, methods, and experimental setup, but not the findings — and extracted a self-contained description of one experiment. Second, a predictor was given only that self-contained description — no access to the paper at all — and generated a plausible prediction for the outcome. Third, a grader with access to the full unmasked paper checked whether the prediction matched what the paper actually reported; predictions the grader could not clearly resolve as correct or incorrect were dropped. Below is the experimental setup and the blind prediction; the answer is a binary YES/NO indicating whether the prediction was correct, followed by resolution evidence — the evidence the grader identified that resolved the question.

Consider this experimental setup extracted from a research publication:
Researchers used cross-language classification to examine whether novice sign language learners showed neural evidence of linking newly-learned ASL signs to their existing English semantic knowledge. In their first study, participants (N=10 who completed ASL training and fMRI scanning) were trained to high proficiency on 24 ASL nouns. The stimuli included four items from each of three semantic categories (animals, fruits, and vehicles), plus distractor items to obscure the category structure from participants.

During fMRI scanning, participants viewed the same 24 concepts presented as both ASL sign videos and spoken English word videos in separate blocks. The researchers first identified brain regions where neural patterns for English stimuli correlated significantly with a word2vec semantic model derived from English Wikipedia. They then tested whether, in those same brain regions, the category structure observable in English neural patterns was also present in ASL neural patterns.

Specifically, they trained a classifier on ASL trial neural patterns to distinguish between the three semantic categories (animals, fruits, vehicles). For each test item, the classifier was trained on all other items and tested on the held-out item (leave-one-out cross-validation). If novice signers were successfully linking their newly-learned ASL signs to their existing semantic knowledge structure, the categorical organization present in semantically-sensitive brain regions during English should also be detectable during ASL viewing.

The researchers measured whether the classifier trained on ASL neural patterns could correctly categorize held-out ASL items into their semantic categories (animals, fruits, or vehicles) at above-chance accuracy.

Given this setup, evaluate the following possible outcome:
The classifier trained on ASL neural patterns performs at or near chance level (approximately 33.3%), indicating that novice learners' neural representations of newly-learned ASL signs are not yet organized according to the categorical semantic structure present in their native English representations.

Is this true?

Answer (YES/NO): NO